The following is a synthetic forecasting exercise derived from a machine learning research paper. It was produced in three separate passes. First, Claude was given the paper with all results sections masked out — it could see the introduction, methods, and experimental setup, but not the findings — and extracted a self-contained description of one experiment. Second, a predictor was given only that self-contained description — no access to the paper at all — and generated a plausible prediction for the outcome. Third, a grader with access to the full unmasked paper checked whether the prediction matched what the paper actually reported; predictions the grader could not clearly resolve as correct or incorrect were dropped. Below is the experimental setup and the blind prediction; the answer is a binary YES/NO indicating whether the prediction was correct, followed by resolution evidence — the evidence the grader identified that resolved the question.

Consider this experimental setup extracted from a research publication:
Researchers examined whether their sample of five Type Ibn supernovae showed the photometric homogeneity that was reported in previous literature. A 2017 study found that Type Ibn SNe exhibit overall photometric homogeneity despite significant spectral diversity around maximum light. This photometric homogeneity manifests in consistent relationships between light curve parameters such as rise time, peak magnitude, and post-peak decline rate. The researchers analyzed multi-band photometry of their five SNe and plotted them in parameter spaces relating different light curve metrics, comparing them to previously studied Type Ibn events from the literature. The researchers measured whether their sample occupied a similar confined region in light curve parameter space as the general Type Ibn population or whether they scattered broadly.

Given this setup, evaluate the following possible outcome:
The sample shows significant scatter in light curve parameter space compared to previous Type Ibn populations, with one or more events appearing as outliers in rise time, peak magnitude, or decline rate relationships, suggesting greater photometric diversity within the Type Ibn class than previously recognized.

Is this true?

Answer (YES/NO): NO